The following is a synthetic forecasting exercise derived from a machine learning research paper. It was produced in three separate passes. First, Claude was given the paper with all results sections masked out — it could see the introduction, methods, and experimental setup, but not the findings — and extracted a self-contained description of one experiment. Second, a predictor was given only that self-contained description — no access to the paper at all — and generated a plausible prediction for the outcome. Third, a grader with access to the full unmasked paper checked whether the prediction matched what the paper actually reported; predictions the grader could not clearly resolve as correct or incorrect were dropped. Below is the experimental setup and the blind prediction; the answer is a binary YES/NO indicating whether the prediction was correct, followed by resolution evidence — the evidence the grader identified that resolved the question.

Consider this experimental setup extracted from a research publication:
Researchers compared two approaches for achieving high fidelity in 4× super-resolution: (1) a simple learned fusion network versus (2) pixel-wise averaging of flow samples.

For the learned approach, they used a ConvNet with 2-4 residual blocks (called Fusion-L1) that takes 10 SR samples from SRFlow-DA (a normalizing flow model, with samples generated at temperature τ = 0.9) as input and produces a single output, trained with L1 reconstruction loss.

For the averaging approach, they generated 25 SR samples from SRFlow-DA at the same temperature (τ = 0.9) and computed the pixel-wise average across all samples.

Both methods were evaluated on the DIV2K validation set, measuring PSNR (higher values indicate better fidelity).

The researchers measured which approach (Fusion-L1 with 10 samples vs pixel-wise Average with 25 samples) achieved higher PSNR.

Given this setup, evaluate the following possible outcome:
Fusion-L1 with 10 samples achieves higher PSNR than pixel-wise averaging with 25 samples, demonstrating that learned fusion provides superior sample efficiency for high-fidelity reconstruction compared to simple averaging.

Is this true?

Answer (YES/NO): NO